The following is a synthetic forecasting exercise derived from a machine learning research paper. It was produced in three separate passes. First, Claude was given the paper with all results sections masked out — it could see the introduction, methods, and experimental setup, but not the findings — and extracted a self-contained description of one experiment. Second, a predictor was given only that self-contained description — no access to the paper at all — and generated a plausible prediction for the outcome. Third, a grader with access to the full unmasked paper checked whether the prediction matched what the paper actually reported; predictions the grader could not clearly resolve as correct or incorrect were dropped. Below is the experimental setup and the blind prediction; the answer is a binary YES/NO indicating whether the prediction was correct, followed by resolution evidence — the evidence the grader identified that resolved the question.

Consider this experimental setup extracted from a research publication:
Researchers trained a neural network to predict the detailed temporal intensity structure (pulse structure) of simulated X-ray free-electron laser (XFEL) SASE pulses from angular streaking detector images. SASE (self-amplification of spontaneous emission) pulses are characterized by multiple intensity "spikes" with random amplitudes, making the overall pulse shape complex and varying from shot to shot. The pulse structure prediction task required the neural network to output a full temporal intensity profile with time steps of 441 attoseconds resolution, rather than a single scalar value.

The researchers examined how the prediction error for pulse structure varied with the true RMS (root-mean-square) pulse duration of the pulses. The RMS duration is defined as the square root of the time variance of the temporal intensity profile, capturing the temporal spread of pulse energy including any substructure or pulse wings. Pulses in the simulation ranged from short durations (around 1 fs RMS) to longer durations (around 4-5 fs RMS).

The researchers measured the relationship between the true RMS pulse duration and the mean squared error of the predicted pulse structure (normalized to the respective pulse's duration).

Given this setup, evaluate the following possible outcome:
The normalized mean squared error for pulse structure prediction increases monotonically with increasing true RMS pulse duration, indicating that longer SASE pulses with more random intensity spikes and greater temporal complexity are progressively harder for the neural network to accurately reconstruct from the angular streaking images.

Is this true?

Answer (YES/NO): NO